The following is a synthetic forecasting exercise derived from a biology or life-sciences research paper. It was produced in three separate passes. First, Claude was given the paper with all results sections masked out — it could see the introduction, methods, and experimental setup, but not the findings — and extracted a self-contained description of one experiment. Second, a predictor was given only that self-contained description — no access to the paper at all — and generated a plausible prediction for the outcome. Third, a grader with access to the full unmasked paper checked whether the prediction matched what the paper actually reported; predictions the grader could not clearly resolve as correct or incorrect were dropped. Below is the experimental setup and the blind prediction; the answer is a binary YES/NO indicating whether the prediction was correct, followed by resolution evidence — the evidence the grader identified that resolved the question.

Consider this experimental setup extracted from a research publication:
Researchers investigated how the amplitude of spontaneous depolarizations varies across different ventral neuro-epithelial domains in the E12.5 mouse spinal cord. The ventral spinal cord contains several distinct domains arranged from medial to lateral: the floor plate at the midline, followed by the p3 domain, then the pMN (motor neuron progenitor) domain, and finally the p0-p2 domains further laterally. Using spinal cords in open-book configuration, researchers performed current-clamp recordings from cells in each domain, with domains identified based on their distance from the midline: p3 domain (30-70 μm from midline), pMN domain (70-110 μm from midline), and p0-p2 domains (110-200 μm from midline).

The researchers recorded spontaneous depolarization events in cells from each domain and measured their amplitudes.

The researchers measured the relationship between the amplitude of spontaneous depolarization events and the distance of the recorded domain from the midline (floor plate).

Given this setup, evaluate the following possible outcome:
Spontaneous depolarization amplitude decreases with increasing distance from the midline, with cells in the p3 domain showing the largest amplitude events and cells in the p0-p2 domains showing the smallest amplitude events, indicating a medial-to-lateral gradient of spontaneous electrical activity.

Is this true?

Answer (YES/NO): NO